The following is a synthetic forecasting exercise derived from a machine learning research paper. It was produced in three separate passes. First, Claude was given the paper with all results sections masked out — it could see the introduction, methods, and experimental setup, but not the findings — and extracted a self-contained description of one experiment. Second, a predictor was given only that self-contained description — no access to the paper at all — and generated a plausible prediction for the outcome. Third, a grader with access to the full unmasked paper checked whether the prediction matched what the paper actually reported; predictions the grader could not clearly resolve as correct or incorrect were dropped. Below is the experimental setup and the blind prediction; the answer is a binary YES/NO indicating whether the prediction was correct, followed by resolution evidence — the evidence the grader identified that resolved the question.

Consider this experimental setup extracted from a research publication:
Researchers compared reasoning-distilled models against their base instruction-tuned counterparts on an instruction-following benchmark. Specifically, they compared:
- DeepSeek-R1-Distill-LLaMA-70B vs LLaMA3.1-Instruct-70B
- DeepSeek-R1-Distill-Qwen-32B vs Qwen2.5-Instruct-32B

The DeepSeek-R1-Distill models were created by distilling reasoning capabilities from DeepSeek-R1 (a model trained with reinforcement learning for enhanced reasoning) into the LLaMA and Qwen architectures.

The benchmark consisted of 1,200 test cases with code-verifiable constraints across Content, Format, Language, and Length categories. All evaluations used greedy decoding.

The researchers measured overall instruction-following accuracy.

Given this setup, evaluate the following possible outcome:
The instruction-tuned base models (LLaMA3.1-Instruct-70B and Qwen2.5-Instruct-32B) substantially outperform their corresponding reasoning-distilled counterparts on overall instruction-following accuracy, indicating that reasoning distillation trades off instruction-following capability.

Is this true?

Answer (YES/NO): NO